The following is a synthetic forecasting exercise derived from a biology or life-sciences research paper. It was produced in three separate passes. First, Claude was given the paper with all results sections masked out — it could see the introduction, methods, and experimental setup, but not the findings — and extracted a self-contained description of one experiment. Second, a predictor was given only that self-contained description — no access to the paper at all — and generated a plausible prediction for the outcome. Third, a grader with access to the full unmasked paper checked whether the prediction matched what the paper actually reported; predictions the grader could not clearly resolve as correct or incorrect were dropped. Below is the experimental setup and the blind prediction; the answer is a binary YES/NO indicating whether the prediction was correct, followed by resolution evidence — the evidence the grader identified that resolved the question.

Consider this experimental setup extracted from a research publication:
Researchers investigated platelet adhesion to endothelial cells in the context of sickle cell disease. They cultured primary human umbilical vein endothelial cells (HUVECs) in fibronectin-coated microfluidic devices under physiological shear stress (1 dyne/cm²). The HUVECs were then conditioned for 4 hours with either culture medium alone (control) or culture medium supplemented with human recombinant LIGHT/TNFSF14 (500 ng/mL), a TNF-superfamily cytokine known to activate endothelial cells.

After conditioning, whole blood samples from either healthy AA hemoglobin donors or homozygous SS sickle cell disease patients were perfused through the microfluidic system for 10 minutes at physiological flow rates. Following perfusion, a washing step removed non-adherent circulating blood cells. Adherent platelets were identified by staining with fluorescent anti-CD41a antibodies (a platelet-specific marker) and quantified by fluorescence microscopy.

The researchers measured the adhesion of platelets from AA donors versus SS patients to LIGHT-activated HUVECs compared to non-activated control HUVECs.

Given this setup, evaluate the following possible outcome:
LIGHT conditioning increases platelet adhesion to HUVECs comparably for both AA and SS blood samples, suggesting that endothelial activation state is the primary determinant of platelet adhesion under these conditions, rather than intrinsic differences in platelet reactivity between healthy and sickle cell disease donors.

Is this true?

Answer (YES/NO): NO